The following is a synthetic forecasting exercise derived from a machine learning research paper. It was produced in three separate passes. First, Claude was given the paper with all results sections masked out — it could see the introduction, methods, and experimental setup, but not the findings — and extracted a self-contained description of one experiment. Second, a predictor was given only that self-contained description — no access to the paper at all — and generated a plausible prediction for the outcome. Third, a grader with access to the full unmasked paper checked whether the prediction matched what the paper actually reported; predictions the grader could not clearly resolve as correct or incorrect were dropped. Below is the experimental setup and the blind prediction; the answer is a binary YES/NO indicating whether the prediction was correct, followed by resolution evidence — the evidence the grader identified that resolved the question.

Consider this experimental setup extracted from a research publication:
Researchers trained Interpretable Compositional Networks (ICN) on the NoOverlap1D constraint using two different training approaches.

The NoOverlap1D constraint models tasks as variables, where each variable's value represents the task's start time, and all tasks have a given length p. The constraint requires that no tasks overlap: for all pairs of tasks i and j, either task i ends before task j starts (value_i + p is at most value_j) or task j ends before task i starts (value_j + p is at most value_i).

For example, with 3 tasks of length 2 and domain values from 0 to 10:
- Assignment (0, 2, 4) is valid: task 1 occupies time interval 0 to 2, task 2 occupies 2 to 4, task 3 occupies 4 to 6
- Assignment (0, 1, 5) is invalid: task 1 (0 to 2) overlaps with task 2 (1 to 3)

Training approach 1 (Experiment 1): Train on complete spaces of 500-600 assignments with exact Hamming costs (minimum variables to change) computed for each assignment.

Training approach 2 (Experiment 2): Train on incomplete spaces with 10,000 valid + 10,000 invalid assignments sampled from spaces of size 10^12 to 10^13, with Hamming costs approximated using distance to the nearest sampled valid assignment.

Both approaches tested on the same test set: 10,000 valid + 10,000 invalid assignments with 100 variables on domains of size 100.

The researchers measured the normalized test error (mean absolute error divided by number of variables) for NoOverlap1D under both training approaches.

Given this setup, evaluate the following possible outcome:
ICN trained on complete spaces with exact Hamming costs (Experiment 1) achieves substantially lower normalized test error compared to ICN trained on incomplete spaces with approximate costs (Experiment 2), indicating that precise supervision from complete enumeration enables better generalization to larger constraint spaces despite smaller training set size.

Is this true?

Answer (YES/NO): NO